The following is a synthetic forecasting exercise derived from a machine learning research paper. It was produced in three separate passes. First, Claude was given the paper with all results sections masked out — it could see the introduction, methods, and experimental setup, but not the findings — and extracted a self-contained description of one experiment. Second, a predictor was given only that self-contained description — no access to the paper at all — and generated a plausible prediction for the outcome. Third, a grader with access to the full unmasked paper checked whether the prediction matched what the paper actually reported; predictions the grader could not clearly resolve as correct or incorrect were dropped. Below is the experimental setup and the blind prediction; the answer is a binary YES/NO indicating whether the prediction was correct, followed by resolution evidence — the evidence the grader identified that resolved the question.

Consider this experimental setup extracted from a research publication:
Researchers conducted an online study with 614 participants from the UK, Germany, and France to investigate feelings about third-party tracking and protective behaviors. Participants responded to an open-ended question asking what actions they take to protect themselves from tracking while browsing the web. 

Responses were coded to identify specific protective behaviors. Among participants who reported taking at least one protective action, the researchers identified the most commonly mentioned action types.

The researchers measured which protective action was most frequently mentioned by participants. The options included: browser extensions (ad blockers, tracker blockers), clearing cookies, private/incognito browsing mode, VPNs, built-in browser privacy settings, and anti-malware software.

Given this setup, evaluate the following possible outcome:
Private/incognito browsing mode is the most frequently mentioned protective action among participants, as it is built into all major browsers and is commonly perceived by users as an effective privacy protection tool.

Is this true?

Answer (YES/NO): NO